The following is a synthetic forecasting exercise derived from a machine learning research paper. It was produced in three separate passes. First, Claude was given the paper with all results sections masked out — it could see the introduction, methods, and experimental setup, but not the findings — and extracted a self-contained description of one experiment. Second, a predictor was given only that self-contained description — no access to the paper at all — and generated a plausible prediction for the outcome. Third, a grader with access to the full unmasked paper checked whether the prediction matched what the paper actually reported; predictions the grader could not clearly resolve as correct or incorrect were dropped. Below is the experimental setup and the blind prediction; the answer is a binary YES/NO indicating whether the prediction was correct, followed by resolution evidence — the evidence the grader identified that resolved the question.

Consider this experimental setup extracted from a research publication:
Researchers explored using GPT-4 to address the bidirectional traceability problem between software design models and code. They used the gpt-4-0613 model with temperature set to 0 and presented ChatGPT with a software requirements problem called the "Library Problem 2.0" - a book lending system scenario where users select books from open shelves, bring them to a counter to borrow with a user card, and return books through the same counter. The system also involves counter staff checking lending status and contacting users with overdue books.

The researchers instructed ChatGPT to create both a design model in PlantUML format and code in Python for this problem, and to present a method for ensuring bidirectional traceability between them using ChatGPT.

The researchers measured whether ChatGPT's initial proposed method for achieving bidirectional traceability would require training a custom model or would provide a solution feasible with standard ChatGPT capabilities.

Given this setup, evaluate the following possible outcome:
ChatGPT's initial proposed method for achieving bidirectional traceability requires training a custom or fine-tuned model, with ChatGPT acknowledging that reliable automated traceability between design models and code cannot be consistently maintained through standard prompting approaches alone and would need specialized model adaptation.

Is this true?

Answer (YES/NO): NO